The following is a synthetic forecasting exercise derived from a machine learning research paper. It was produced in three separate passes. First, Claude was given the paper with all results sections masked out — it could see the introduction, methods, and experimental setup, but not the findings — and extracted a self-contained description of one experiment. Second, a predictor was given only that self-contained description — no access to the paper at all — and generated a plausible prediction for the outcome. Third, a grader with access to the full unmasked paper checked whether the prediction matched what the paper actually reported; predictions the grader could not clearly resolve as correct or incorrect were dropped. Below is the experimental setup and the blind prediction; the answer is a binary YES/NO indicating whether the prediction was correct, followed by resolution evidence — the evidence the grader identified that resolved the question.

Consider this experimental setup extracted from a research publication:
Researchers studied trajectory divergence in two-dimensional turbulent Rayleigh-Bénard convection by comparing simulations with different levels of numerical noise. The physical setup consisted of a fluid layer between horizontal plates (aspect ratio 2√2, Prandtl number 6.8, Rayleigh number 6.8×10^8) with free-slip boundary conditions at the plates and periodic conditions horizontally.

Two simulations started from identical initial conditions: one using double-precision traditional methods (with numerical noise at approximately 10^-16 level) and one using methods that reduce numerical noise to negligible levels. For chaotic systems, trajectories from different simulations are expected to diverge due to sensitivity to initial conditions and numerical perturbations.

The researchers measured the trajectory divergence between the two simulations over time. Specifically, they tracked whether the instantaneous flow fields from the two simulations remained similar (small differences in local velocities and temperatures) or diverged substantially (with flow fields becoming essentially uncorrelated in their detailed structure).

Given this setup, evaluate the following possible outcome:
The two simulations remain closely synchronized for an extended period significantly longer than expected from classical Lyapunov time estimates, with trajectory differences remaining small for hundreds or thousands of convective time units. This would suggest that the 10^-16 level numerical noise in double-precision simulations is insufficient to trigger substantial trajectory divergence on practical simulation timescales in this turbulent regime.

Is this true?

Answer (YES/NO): NO